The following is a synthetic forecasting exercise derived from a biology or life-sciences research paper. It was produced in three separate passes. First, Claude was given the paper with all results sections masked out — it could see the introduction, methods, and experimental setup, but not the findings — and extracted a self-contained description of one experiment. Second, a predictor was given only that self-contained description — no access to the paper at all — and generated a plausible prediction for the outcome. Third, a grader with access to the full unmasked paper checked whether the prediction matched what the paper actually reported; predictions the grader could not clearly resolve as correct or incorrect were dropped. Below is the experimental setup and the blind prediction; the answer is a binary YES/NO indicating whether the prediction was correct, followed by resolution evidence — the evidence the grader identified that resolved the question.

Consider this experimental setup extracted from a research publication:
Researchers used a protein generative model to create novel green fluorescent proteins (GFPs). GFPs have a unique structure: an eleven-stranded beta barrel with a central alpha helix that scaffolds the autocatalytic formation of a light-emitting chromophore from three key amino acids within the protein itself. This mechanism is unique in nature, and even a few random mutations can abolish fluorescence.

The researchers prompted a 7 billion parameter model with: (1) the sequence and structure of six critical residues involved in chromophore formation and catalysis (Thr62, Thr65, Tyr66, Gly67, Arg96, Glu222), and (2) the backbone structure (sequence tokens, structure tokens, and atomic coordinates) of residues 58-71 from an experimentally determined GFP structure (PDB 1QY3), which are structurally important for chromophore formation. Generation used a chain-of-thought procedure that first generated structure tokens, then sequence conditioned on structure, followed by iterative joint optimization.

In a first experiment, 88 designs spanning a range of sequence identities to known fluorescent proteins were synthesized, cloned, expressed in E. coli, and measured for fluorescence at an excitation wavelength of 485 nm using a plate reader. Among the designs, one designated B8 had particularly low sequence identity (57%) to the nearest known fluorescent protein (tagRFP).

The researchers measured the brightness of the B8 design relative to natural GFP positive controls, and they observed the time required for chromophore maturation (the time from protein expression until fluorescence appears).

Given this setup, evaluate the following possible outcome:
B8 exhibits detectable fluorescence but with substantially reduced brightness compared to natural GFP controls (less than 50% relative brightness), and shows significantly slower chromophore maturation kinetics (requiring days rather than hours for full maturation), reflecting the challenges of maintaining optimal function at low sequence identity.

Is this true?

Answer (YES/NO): YES